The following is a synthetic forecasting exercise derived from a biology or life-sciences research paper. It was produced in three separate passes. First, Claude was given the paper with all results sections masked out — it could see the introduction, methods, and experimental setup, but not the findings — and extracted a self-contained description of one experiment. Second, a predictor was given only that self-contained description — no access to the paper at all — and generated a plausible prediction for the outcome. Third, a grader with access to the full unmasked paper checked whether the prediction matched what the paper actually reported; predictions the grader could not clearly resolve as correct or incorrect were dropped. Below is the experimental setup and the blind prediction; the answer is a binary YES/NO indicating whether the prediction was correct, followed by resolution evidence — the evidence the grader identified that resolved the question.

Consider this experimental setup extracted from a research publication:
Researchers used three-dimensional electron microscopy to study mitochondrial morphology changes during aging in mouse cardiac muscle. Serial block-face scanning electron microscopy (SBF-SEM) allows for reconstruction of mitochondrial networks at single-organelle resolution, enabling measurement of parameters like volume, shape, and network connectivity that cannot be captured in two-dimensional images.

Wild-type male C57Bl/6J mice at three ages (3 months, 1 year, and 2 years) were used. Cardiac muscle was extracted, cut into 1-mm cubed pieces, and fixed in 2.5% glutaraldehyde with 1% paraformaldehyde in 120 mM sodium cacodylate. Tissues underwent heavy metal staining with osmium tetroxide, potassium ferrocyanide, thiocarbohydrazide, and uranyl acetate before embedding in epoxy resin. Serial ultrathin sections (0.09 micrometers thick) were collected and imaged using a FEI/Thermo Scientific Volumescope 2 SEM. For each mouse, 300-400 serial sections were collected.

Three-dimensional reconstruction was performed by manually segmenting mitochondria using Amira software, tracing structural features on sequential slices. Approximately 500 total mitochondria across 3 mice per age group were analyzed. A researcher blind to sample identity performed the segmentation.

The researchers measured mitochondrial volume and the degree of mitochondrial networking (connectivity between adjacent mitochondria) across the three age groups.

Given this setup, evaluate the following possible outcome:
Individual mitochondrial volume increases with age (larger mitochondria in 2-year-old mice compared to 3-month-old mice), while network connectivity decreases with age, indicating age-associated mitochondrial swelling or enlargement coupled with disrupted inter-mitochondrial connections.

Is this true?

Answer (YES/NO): NO